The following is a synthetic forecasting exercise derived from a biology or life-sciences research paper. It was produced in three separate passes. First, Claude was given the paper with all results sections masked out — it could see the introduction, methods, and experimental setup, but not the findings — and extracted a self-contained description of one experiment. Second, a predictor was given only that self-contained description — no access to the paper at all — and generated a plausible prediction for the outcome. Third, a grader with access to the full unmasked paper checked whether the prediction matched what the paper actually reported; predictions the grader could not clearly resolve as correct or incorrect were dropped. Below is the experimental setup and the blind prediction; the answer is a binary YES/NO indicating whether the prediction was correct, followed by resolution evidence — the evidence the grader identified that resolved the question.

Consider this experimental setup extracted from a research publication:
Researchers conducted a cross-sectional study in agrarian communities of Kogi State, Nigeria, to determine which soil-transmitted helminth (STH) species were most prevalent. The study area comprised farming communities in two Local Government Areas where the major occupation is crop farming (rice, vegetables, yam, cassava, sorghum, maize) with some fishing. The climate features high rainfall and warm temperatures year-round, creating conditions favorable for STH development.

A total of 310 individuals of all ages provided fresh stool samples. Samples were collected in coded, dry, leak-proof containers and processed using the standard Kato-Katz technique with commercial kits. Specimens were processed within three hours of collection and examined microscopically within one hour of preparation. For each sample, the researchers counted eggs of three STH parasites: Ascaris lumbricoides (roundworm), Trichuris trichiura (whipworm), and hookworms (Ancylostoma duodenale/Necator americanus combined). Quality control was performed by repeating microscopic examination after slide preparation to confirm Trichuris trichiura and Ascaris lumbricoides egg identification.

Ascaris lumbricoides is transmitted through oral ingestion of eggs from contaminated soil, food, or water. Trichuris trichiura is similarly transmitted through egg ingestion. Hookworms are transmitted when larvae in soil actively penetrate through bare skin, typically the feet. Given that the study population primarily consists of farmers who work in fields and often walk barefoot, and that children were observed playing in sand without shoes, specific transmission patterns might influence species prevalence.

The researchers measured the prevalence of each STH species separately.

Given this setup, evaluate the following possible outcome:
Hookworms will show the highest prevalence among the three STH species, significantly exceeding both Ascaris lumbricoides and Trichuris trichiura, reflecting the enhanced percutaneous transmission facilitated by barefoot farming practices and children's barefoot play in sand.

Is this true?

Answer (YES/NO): NO